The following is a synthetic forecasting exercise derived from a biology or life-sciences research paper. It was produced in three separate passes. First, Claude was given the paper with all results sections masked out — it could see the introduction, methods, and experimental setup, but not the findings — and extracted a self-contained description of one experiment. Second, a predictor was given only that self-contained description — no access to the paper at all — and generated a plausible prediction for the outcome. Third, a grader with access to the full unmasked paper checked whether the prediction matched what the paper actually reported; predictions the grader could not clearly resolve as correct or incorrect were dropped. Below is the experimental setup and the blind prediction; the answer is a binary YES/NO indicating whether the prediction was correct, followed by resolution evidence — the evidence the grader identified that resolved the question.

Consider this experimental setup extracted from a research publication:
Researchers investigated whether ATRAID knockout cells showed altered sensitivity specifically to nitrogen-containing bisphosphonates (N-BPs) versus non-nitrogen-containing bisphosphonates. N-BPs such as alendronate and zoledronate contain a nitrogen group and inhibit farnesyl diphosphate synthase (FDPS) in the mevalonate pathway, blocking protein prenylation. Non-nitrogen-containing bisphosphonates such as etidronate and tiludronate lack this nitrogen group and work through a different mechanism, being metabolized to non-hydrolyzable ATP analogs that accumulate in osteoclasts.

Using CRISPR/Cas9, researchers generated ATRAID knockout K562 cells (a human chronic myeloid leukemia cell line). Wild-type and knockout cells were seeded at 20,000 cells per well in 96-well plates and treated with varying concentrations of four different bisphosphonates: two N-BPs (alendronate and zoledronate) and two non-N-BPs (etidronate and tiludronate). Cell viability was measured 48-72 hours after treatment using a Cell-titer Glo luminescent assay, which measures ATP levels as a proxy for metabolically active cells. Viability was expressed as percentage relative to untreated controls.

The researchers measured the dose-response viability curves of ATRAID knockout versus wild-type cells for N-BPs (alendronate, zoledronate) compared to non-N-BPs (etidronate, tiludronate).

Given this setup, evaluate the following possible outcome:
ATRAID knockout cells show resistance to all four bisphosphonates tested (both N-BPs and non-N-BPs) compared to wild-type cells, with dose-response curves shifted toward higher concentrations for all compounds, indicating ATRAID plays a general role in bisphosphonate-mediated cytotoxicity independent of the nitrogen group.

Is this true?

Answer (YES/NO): NO